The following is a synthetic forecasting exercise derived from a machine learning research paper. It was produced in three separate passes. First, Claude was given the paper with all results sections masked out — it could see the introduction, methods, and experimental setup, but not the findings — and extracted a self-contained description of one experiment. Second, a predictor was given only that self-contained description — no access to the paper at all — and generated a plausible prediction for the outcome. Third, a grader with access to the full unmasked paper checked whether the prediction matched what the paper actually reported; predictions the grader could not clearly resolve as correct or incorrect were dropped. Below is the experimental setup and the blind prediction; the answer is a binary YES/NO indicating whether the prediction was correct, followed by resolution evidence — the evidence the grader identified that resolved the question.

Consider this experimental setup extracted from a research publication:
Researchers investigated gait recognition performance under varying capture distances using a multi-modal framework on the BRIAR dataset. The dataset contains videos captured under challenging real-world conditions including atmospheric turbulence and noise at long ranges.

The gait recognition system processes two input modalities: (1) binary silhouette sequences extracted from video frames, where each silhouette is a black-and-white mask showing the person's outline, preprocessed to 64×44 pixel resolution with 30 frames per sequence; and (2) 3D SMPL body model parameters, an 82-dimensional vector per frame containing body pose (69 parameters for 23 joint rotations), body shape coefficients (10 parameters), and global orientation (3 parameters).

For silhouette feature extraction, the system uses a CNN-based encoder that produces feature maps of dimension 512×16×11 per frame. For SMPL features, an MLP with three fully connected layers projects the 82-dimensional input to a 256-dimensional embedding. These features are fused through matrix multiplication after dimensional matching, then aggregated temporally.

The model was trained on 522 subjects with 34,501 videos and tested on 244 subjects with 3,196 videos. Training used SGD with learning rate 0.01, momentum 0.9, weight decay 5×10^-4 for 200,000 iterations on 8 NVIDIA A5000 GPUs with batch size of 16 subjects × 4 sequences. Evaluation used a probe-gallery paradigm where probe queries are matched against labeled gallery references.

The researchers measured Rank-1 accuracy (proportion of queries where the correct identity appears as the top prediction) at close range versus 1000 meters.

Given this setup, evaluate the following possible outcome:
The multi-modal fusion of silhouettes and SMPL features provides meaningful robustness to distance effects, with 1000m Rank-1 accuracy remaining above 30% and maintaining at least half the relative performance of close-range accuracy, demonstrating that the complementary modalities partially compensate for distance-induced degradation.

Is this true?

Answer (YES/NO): YES